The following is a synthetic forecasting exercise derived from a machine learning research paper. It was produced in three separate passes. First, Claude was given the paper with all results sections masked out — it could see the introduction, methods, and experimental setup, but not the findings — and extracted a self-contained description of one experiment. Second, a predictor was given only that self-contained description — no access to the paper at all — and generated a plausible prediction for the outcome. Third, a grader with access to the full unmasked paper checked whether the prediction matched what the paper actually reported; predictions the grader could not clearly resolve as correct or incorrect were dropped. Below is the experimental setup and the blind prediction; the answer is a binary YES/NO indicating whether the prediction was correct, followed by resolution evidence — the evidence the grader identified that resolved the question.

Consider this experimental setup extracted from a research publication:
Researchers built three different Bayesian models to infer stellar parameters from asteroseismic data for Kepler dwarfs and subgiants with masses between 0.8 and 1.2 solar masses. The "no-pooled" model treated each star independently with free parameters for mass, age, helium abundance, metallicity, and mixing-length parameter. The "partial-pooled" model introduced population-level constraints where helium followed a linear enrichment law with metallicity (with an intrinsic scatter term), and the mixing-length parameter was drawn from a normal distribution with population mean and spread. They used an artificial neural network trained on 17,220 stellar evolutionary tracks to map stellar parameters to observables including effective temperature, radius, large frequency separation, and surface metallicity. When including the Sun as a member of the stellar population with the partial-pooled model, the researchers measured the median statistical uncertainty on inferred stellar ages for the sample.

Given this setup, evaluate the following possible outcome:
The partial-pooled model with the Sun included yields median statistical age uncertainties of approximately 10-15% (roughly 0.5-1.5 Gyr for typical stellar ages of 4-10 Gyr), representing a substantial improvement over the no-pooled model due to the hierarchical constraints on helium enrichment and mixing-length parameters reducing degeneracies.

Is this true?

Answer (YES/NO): YES